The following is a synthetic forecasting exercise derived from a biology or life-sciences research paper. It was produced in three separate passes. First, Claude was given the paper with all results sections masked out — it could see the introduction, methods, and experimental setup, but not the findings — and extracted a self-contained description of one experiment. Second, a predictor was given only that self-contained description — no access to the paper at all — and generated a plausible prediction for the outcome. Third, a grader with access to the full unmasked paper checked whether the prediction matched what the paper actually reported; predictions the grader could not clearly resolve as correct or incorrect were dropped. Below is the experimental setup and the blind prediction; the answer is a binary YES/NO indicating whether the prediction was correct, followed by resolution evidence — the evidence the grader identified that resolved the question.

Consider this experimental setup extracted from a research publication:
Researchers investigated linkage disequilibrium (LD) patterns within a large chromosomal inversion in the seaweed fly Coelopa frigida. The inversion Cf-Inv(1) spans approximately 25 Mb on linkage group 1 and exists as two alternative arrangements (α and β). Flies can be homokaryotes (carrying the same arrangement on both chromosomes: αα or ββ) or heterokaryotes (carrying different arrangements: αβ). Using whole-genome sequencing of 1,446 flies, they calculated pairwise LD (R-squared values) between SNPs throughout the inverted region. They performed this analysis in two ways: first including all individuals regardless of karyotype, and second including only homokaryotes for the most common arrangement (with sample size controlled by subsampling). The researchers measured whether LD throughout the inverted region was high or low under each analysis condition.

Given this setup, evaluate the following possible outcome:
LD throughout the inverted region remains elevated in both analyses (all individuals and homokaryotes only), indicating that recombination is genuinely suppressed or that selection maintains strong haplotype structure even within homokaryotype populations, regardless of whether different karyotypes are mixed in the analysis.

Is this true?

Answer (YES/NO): NO